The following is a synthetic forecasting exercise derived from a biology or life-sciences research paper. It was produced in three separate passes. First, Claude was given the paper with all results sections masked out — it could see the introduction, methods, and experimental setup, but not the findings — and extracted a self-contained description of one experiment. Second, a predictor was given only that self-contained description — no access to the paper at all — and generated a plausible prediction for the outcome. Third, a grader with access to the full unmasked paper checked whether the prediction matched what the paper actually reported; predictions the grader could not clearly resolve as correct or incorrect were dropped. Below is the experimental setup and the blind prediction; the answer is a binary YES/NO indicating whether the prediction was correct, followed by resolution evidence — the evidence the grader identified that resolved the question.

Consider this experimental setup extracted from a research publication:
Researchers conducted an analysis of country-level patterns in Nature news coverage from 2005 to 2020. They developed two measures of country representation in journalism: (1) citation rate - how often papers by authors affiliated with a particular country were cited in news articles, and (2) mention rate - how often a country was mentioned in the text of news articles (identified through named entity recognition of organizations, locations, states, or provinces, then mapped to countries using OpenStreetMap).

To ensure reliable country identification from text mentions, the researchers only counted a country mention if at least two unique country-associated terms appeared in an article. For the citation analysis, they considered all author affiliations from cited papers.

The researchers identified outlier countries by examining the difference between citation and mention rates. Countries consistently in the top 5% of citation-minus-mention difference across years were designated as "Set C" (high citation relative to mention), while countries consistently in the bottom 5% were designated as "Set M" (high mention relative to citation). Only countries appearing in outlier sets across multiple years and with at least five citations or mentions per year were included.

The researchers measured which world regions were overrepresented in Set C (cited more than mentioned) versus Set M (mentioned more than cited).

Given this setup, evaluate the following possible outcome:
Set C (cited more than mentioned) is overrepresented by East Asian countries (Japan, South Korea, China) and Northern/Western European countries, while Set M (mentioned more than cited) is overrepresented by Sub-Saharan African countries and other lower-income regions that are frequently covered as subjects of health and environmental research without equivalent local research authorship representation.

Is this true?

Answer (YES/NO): NO